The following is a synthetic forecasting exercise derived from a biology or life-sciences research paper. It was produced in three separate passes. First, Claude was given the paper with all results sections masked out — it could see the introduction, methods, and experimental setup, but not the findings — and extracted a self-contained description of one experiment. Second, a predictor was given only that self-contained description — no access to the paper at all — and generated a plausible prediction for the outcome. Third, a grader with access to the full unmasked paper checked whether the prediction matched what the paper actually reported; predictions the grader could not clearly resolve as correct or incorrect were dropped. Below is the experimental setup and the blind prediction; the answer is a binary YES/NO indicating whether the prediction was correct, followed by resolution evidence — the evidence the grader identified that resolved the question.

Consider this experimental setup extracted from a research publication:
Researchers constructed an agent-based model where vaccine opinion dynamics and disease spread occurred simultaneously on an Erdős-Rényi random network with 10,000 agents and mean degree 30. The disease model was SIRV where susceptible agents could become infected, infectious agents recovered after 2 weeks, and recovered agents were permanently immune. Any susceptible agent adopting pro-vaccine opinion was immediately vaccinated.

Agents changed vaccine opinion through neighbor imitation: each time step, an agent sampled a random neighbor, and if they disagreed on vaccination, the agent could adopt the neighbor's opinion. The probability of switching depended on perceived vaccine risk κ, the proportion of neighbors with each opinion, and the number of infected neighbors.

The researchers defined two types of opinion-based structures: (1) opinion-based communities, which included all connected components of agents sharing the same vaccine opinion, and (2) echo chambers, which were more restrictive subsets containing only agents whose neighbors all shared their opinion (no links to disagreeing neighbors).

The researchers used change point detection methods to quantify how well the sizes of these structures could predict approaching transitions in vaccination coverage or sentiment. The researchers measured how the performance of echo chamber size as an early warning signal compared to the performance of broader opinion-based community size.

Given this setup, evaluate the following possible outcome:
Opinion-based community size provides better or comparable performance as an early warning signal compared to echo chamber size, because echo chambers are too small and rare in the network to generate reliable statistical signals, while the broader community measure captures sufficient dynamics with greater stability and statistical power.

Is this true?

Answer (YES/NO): YES